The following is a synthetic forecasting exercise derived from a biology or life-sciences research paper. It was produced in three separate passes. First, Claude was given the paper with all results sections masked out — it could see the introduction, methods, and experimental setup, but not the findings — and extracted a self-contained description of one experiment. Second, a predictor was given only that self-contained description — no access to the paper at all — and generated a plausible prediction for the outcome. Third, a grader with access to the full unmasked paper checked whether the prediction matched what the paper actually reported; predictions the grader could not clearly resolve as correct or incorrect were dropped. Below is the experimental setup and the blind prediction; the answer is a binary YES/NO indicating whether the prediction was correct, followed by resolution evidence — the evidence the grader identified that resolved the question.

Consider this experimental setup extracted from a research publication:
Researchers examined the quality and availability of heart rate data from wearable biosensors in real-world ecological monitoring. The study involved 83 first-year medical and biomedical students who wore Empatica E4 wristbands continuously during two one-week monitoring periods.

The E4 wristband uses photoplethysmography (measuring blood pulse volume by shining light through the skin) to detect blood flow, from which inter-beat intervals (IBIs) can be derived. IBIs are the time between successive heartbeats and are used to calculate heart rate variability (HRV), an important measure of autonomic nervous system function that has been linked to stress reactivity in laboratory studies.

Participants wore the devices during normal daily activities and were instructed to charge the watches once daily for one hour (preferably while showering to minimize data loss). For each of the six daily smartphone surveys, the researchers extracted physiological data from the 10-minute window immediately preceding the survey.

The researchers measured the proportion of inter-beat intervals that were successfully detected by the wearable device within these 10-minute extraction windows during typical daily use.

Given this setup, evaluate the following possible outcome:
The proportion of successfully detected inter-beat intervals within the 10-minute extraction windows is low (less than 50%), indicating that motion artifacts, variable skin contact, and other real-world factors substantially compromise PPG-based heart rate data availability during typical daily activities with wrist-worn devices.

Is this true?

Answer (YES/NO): YES